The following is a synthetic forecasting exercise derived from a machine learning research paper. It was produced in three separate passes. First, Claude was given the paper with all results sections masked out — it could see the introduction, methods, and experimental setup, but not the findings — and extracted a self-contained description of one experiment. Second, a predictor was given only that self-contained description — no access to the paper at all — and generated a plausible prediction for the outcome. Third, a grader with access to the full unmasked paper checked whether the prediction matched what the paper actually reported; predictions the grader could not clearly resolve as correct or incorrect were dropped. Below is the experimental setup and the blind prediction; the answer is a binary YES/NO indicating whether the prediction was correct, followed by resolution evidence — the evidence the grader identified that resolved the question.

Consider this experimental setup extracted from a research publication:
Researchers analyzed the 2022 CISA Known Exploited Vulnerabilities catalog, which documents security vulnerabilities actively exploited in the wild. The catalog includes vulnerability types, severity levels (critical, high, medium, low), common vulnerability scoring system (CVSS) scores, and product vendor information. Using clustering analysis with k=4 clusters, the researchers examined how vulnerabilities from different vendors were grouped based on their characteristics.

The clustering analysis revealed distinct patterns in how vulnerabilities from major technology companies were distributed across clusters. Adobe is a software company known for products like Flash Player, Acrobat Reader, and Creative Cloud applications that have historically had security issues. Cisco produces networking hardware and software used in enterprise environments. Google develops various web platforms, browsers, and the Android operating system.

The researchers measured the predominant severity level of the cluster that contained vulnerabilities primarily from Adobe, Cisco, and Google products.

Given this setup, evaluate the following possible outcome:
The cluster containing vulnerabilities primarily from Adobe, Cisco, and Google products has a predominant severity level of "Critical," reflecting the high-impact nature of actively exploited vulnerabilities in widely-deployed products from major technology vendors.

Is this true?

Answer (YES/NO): NO